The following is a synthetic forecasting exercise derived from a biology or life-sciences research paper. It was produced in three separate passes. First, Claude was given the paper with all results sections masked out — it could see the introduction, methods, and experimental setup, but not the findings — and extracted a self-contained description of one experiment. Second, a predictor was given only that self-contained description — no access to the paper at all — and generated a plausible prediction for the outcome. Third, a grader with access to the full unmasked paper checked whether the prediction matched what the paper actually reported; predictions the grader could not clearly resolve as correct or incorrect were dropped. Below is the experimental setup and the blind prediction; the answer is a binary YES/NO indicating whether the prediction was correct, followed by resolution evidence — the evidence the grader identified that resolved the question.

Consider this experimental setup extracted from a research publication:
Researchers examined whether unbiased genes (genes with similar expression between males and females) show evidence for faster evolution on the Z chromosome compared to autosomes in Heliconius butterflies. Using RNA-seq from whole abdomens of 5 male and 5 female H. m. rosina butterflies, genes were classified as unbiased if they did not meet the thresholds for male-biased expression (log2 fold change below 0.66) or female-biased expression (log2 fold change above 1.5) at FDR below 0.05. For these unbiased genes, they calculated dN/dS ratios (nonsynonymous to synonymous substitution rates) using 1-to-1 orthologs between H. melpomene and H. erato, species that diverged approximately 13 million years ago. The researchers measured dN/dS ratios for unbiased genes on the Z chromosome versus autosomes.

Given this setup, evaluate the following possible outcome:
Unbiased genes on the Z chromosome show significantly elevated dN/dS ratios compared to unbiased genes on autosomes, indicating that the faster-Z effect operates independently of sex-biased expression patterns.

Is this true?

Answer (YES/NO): NO